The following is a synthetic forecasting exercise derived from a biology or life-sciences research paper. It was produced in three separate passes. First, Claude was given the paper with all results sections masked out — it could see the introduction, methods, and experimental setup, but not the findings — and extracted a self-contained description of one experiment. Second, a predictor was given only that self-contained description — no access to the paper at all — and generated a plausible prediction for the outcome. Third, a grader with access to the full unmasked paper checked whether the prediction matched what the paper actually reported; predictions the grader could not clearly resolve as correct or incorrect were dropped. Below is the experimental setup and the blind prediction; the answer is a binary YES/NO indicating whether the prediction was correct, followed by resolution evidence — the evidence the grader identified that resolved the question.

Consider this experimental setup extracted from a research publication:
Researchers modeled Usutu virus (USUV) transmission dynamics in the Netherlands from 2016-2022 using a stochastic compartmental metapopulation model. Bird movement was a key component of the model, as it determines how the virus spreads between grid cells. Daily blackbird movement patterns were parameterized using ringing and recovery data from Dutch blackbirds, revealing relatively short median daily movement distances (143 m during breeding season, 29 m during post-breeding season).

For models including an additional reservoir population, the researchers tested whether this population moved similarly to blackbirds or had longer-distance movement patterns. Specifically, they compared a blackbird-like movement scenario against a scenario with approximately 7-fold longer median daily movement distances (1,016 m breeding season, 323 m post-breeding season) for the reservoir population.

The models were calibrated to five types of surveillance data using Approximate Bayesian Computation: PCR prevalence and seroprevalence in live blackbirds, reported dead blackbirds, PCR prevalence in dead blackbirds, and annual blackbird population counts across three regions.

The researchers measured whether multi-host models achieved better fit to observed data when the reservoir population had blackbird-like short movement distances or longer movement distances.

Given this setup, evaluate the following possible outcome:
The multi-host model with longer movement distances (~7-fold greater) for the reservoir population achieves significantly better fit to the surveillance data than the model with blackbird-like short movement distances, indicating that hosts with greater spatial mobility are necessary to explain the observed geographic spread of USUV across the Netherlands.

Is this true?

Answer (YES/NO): YES